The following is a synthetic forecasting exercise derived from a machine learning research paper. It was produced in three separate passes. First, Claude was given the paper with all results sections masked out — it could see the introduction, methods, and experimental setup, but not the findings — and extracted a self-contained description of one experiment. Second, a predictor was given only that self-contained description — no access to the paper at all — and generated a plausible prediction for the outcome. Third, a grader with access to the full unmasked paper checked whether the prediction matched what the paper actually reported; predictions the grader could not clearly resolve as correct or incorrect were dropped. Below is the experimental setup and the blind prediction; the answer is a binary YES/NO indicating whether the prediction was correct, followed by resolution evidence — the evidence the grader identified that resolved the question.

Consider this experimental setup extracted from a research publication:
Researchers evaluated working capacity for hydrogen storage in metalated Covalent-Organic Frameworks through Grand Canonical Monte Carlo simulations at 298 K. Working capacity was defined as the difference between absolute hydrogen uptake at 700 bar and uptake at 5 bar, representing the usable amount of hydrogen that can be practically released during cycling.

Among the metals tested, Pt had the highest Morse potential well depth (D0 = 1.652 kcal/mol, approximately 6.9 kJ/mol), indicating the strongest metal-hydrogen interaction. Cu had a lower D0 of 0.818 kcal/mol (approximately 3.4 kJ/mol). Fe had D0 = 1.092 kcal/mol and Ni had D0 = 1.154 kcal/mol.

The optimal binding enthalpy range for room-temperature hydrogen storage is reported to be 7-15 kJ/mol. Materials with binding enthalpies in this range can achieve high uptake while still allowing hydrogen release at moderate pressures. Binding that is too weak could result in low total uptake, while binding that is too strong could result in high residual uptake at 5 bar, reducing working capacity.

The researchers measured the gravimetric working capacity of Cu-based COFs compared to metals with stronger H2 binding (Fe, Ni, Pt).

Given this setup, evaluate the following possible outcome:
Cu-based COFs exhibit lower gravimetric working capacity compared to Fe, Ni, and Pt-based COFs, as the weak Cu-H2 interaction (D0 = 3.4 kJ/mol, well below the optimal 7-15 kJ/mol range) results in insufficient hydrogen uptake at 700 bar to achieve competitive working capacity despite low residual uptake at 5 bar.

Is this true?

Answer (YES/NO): NO